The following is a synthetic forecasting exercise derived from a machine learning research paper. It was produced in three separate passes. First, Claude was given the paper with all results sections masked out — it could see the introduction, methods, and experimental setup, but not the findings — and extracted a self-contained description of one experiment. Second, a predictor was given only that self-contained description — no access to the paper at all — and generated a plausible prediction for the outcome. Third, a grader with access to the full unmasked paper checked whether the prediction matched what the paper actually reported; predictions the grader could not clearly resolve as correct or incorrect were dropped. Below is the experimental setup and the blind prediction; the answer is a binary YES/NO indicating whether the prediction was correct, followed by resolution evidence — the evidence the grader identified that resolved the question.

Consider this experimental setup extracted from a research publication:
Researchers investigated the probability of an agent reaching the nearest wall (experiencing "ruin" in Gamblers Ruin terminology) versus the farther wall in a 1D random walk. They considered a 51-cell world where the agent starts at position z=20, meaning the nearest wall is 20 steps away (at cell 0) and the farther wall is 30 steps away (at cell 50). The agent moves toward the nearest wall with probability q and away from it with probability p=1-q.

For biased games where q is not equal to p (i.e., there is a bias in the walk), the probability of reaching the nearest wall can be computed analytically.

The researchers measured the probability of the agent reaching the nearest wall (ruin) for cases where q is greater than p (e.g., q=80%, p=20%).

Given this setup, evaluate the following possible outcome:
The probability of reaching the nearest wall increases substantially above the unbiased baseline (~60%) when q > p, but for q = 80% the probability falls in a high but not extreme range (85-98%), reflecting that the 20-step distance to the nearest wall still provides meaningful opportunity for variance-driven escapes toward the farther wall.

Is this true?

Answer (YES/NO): NO